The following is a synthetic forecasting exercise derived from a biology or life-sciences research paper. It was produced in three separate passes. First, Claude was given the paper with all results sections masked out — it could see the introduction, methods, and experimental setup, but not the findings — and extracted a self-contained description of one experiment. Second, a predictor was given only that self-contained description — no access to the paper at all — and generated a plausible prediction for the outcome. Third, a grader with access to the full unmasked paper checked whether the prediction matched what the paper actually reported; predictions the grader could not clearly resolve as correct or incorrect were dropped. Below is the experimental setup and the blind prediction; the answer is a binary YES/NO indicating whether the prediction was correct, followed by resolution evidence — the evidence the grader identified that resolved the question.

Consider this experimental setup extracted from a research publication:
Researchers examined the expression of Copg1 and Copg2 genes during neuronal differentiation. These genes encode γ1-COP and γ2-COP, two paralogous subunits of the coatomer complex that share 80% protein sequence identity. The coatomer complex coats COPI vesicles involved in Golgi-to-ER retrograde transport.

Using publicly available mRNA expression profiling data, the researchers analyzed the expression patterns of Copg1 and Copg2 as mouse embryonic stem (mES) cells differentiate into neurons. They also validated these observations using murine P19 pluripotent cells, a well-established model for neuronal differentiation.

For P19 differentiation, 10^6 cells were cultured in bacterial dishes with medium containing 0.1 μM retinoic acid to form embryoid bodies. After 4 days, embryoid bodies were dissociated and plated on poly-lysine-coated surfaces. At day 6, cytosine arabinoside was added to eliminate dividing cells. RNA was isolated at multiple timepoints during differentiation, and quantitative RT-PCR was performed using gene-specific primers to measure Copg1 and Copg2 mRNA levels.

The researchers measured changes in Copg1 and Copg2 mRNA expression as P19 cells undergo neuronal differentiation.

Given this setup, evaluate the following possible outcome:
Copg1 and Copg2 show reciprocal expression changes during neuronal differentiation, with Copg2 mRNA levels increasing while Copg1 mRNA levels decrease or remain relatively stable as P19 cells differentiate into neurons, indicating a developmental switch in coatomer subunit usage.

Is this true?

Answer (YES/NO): NO